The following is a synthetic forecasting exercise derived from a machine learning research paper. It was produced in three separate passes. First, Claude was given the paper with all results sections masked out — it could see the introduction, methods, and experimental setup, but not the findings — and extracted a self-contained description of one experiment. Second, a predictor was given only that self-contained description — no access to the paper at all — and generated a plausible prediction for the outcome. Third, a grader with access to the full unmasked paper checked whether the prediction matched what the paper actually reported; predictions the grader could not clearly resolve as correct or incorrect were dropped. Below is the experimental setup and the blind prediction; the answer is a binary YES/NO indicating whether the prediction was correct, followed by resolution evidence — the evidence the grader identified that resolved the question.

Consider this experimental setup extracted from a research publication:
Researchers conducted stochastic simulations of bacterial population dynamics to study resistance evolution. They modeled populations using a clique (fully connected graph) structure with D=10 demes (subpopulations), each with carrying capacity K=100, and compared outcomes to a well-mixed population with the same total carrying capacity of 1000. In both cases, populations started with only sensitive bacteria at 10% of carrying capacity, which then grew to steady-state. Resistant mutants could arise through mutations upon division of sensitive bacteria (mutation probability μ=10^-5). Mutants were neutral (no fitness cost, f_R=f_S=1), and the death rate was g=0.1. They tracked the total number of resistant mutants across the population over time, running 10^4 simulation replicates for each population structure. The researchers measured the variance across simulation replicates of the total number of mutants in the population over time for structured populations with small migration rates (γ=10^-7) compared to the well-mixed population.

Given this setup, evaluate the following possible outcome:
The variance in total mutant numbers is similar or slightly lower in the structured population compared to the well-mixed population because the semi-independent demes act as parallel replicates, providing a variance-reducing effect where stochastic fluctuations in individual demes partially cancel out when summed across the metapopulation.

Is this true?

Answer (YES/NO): NO